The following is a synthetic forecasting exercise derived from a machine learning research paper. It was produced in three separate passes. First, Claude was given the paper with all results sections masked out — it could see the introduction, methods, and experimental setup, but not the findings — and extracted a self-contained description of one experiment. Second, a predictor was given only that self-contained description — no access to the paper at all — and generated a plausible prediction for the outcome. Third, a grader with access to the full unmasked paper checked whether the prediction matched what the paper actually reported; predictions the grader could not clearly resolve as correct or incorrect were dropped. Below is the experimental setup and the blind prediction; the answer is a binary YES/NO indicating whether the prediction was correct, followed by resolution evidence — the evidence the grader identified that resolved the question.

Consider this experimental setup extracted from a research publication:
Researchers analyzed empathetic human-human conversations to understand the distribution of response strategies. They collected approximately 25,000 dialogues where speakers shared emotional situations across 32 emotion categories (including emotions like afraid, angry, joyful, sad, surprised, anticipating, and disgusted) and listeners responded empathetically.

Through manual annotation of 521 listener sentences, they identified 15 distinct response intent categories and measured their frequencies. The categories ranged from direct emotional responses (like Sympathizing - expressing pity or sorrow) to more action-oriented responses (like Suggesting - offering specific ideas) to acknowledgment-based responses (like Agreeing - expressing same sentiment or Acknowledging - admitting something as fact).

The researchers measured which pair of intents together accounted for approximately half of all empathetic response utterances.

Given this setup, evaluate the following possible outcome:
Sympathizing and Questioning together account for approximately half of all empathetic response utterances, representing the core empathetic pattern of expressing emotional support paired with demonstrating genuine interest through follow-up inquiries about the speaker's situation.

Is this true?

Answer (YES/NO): NO